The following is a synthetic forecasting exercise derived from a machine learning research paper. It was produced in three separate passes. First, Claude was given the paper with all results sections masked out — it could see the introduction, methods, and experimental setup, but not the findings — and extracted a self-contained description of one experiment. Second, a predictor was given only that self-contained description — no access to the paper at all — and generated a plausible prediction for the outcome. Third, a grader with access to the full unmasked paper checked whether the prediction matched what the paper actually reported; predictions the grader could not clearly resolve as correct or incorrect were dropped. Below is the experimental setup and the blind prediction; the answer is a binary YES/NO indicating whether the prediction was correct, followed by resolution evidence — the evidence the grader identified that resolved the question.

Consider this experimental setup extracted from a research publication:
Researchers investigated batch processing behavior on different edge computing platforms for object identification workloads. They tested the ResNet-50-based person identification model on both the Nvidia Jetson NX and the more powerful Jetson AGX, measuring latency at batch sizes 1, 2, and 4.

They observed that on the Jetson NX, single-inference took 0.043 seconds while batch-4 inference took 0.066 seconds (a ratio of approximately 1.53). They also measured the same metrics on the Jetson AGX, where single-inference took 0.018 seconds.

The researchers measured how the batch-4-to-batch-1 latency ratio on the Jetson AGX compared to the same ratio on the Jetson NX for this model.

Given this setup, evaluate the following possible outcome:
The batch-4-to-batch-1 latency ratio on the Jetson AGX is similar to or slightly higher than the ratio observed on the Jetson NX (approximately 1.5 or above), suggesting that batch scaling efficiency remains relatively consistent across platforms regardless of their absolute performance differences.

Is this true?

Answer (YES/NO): YES